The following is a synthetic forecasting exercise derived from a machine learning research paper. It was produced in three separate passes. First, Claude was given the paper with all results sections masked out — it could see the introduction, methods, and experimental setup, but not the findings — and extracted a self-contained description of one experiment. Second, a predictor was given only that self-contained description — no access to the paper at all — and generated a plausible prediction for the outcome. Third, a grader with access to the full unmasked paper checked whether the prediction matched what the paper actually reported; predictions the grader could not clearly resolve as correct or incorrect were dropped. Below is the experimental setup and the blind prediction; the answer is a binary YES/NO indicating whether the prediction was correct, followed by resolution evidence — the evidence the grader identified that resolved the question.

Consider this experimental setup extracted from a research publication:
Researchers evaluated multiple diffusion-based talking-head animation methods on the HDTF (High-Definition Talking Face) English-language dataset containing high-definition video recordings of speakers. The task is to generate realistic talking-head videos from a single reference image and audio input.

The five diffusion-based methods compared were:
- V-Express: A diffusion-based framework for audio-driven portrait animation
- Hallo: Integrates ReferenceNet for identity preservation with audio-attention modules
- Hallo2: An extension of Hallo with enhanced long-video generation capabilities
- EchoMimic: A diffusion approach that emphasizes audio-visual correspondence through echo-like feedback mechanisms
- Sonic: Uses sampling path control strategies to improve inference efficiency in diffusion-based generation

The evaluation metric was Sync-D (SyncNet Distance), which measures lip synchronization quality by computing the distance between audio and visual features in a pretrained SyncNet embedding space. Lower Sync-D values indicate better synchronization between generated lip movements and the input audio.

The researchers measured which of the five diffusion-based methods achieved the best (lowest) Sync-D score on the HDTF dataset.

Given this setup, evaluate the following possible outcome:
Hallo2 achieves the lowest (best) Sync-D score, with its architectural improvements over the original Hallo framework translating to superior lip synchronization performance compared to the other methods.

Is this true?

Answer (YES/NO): NO